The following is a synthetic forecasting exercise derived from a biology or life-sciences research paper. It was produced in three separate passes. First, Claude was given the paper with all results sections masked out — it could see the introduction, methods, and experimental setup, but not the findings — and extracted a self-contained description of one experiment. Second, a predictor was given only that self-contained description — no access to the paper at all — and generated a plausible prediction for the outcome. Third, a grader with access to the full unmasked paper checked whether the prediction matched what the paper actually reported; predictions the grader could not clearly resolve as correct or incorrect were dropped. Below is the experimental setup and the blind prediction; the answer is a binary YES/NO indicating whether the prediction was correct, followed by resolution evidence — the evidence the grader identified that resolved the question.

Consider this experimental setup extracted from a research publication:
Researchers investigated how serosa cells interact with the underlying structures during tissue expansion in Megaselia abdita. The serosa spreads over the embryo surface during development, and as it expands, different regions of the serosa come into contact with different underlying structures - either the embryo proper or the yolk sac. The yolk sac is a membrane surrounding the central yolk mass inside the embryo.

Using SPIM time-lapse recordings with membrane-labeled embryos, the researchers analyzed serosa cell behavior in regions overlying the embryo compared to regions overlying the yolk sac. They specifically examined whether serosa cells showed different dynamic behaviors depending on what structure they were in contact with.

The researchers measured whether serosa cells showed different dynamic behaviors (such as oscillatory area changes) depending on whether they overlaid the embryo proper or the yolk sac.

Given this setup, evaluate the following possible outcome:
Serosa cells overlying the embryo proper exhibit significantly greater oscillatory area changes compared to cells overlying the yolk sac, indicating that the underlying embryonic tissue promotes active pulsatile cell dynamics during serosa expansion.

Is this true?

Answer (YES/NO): NO